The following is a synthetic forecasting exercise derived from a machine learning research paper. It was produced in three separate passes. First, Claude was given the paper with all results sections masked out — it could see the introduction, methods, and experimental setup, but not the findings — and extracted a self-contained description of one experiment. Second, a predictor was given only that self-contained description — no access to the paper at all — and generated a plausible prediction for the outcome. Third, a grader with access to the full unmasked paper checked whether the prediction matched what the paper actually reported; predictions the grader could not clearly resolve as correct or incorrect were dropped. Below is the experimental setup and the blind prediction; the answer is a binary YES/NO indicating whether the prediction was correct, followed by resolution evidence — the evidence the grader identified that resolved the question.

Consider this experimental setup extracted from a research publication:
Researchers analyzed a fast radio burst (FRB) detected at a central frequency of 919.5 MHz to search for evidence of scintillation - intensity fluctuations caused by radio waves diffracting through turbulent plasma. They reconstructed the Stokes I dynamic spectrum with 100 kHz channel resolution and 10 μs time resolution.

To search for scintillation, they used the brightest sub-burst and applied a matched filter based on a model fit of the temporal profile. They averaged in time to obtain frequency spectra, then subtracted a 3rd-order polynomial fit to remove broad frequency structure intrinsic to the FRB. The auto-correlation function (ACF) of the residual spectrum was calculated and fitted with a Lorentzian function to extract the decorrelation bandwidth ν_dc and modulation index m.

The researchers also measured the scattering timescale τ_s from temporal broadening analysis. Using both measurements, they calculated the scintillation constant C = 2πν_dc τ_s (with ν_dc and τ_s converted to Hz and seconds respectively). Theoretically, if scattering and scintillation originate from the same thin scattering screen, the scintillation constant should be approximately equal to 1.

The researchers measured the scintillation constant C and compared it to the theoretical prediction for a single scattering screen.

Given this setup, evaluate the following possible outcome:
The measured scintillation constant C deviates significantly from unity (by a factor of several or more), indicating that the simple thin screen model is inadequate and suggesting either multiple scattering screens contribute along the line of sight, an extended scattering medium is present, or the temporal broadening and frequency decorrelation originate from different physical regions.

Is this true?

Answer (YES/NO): YES